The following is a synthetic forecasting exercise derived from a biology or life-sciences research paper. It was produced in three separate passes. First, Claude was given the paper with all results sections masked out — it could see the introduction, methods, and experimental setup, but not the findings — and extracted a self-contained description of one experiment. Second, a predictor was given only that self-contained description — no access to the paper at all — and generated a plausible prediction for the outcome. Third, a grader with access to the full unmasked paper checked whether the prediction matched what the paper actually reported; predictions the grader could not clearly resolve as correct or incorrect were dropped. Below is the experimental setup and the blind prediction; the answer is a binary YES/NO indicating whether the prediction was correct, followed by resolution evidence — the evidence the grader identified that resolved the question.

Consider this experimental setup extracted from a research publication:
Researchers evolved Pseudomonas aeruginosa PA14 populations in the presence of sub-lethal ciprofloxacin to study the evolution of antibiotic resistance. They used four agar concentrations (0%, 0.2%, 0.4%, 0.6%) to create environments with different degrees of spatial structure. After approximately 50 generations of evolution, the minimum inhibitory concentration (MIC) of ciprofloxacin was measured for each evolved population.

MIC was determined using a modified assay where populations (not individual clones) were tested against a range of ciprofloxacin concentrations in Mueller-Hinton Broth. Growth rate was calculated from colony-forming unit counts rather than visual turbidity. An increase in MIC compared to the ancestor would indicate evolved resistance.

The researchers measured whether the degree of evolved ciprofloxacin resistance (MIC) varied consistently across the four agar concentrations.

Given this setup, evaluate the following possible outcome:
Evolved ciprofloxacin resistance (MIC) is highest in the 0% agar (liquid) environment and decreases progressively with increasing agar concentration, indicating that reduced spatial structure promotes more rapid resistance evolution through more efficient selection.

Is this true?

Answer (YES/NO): NO